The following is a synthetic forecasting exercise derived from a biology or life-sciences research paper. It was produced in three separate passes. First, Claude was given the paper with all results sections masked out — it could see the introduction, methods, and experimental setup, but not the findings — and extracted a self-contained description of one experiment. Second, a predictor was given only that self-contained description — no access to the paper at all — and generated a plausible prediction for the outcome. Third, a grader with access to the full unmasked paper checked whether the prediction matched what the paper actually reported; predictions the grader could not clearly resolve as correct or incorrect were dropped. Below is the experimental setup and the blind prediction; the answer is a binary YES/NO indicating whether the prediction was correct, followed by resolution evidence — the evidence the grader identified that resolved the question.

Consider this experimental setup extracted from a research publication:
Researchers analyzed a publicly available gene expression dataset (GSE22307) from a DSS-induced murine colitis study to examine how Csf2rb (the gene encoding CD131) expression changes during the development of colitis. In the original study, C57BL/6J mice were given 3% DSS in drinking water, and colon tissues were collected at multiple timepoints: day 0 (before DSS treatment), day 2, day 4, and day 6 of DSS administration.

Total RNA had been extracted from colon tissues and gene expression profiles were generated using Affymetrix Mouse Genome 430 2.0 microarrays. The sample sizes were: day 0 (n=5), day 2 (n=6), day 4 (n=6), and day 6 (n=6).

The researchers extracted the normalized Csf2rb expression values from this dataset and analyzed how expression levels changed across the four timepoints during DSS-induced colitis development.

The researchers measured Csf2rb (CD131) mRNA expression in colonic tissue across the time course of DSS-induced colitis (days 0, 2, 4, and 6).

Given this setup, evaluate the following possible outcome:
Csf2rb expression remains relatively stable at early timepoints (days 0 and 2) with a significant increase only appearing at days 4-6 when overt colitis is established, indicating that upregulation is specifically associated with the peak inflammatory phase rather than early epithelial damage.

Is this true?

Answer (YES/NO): NO